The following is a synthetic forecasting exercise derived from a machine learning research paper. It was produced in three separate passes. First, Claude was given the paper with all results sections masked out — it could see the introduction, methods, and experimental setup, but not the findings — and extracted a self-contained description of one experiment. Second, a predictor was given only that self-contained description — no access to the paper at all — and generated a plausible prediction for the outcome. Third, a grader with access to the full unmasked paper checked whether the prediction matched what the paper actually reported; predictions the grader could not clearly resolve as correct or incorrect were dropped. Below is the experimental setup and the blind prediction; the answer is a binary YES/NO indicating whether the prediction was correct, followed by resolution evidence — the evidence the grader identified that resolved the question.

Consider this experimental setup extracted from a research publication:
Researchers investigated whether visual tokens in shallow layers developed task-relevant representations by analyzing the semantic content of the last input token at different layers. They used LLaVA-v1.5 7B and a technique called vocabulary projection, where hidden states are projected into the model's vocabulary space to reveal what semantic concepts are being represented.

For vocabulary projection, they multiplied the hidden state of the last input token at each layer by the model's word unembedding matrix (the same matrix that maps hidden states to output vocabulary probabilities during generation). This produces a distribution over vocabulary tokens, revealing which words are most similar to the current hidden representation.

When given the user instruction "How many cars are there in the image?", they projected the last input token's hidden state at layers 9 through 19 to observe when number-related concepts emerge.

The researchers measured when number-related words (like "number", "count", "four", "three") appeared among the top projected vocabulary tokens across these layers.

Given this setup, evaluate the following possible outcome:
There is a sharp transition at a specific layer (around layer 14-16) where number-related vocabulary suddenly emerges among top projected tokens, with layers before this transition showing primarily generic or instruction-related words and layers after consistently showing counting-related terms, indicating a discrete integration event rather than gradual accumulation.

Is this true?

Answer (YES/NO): NO